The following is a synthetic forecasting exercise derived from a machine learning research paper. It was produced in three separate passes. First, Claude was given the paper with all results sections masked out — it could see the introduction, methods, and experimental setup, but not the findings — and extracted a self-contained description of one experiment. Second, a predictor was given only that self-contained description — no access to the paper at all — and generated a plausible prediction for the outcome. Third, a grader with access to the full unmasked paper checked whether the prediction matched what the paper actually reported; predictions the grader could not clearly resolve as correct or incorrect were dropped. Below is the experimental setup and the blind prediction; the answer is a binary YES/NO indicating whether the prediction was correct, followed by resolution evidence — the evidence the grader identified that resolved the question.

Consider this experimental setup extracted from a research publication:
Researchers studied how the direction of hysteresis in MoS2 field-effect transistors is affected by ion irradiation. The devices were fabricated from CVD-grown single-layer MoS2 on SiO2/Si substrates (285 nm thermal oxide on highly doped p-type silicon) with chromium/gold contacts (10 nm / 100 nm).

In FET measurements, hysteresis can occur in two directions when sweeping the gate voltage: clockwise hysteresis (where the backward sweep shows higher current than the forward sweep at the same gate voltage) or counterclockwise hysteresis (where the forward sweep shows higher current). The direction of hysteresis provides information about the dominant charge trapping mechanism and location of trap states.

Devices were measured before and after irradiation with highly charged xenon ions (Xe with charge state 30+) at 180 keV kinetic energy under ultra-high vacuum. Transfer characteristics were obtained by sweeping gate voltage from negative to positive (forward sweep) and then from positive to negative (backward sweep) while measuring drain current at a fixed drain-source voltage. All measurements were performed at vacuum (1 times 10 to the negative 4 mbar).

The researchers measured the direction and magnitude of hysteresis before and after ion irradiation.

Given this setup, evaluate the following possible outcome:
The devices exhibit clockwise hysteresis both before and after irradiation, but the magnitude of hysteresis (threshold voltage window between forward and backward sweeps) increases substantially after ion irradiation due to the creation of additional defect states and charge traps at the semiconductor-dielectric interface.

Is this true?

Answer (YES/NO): NO